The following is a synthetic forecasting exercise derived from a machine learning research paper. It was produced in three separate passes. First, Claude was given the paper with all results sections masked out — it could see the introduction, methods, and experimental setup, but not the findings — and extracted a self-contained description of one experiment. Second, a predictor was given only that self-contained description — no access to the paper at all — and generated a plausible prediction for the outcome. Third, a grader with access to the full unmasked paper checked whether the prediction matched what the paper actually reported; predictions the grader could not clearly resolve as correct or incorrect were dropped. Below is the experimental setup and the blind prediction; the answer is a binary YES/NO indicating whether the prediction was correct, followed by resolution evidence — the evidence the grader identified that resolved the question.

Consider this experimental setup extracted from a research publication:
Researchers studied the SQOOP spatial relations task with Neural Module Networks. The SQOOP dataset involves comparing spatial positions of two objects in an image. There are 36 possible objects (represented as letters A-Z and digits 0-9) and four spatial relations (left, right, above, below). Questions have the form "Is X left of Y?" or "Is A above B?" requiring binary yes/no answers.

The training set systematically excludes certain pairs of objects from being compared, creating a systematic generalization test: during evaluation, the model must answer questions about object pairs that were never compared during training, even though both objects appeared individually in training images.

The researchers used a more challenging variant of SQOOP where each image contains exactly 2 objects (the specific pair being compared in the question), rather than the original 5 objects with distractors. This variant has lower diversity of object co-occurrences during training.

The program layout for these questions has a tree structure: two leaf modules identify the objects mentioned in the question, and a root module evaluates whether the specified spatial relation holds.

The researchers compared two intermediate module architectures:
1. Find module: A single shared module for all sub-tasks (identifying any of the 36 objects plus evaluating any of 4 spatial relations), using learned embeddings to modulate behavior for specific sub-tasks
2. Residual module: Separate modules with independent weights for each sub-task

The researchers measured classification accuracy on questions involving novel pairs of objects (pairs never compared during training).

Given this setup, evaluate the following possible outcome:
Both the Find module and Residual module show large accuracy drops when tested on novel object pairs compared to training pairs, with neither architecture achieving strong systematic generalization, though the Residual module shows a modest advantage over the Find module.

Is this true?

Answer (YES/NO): NO